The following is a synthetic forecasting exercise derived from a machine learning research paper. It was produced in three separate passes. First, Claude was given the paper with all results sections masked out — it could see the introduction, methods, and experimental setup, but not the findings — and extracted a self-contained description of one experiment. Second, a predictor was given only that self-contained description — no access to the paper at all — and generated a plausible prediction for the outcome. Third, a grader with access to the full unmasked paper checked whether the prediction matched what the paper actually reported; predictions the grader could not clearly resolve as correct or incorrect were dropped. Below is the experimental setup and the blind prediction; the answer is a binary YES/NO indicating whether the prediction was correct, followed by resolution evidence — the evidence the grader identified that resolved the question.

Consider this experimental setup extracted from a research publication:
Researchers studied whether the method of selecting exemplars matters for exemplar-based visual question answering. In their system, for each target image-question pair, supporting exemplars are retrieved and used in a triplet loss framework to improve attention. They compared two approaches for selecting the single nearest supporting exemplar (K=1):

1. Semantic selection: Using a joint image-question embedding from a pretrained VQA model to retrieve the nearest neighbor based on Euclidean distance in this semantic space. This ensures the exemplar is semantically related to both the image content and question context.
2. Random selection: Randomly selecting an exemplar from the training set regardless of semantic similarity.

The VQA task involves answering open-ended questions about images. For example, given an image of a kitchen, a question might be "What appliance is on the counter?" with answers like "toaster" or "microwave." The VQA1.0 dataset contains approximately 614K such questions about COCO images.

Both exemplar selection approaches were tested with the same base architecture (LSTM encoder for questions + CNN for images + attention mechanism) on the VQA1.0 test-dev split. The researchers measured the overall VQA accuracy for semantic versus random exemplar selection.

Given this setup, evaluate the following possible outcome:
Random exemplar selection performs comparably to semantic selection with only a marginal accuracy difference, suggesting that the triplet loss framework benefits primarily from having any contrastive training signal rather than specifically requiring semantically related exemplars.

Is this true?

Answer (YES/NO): NO